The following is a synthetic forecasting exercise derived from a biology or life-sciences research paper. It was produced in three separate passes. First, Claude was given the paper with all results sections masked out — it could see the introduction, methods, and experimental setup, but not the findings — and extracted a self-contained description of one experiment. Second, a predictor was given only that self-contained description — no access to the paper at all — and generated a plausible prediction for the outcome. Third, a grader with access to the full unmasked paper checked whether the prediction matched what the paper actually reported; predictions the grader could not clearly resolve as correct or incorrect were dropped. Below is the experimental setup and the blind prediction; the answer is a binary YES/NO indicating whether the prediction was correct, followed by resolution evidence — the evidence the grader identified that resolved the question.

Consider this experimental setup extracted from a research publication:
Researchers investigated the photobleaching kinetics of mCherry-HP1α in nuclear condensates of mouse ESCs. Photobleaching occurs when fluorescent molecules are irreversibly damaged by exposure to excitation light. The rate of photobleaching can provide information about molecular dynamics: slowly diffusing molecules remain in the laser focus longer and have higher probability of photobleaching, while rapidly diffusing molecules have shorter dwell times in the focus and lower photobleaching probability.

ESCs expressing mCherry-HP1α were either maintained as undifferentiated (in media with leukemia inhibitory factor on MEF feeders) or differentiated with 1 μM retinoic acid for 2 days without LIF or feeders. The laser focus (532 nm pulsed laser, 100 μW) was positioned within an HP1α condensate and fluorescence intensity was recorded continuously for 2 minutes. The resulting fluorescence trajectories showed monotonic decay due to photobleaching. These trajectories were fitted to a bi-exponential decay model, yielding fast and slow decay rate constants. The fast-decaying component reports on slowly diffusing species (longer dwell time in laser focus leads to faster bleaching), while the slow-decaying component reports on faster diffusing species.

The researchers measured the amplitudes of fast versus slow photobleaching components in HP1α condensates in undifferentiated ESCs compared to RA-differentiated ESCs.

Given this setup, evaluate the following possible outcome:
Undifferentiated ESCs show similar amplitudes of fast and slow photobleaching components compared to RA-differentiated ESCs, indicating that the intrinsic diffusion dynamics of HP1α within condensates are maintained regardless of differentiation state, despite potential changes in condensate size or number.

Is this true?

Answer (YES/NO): NO